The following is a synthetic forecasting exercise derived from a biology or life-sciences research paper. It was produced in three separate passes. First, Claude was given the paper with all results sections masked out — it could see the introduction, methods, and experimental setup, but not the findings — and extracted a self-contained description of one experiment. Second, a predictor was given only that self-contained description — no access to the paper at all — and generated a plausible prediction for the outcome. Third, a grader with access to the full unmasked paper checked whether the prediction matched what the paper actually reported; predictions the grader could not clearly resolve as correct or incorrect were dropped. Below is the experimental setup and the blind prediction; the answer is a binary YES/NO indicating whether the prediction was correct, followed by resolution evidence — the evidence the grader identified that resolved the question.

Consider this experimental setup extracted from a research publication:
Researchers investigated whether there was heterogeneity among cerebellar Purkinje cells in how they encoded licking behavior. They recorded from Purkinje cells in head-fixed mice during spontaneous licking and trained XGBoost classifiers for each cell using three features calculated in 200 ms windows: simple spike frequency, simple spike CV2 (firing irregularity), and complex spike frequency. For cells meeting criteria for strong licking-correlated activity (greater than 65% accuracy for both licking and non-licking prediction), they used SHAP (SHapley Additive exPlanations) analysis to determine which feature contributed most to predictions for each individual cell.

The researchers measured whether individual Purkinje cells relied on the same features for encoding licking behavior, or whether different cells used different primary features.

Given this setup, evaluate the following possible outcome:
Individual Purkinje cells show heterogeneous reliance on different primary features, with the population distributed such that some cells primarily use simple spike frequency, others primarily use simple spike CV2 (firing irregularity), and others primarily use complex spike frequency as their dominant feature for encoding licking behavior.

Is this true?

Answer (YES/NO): NO